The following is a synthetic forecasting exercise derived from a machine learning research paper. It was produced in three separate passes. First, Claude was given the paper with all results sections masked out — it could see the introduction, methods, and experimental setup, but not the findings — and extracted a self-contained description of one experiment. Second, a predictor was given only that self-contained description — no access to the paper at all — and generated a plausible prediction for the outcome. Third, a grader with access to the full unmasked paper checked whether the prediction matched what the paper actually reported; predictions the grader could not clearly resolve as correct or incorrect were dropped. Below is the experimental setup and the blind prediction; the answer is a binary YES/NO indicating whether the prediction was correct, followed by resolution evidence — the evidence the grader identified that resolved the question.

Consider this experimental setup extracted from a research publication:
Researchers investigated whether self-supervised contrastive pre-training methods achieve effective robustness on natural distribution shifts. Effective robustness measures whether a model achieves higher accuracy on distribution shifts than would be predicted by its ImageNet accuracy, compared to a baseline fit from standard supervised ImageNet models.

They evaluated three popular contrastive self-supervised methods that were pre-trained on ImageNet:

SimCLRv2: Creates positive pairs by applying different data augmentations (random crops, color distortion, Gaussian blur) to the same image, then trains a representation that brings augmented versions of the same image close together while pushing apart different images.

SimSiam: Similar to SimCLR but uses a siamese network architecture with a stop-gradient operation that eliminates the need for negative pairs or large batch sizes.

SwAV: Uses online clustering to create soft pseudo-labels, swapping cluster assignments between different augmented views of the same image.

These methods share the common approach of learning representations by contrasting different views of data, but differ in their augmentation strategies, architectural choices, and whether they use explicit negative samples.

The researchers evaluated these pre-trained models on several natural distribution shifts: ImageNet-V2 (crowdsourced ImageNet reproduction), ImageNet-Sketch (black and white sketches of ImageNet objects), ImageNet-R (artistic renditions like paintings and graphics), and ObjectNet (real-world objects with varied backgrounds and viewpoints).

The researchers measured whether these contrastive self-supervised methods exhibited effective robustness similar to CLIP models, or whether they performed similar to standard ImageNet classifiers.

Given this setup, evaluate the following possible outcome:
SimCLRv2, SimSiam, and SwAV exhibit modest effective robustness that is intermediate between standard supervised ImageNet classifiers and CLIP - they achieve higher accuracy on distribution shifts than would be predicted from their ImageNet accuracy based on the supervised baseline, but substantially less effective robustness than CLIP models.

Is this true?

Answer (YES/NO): NO